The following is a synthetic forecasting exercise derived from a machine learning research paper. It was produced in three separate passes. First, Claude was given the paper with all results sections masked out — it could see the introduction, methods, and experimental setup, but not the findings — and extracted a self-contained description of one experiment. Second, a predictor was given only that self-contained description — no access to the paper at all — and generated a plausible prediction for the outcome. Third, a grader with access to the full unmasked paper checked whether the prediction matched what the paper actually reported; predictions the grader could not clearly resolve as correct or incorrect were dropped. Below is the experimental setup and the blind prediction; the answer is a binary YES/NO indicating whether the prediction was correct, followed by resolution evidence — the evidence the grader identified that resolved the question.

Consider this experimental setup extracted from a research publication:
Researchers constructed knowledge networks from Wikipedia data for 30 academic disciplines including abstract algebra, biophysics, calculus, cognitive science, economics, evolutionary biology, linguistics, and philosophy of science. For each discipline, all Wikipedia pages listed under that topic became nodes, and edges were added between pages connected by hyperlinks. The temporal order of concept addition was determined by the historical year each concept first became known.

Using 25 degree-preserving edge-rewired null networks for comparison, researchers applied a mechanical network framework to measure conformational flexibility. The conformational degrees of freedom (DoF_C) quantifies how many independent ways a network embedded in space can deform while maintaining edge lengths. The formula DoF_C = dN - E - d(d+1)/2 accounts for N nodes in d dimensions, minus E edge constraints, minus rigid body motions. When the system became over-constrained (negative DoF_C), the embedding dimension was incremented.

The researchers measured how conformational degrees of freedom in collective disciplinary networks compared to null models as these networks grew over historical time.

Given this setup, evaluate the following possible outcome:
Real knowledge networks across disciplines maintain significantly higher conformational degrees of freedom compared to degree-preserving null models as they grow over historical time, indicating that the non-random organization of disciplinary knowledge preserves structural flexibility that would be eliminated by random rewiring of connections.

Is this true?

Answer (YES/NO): NO